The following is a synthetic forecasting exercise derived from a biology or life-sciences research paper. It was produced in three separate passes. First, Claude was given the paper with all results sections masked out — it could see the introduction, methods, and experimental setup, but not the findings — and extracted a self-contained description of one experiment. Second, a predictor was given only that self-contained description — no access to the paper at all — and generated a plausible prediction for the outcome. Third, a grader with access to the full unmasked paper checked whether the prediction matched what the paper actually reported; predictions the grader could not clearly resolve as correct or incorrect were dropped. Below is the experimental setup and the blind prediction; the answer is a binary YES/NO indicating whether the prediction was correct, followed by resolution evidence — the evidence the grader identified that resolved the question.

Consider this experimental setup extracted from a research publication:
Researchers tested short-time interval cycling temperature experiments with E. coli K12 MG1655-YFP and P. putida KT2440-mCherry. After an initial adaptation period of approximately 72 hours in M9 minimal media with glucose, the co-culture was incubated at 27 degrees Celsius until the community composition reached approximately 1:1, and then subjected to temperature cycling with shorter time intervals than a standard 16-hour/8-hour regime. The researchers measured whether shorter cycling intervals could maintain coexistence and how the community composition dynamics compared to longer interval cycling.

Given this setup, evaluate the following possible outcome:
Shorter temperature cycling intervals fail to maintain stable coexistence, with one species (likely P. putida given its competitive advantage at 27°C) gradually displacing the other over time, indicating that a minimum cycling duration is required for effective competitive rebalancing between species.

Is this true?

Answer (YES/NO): NO